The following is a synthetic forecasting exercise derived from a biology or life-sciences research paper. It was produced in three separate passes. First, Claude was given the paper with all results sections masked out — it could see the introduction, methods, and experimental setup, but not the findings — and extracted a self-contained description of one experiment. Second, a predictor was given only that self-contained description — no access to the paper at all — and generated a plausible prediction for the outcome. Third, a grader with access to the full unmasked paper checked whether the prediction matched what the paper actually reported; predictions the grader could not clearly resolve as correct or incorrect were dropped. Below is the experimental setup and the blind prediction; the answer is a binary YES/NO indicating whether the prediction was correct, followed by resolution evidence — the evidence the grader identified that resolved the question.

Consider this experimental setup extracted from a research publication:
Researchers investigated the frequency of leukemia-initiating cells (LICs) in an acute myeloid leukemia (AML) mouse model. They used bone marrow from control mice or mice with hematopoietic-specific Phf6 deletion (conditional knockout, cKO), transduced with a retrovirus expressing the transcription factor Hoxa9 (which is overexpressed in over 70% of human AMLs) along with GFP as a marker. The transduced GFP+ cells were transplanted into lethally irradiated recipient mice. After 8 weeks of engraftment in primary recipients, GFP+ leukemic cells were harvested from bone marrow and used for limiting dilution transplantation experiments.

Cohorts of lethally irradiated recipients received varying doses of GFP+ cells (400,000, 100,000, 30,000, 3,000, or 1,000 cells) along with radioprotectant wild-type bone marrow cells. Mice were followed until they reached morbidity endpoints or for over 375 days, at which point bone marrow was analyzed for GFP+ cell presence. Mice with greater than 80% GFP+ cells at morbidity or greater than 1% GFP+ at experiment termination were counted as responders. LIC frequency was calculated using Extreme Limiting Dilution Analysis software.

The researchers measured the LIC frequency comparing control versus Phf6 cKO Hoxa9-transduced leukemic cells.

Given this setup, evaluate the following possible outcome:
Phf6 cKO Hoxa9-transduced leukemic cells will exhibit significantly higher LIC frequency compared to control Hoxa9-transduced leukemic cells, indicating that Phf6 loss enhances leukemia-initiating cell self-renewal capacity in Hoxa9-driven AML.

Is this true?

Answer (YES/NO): YES